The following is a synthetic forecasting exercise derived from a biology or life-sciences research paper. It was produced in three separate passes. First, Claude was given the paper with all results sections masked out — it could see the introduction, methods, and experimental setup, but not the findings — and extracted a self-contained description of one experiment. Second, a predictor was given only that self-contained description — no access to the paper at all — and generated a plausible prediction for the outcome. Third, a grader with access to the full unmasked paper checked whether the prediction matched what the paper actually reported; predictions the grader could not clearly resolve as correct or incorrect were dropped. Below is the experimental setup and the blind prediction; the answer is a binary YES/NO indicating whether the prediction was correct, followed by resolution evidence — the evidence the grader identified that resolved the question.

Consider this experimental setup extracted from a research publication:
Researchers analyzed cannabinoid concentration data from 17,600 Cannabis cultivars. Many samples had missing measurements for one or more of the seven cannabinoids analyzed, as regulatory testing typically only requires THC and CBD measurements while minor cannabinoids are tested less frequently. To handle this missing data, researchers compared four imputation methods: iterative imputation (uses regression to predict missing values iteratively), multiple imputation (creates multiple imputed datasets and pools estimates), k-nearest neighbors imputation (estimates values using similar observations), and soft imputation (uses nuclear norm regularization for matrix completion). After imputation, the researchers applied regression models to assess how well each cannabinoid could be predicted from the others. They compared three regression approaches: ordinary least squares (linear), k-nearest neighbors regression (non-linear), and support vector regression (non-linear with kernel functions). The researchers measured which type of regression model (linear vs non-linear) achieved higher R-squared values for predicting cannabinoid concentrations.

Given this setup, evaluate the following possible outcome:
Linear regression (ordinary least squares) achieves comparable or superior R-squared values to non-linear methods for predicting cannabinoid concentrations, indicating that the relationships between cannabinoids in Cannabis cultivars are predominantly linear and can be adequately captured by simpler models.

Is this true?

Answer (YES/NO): NO